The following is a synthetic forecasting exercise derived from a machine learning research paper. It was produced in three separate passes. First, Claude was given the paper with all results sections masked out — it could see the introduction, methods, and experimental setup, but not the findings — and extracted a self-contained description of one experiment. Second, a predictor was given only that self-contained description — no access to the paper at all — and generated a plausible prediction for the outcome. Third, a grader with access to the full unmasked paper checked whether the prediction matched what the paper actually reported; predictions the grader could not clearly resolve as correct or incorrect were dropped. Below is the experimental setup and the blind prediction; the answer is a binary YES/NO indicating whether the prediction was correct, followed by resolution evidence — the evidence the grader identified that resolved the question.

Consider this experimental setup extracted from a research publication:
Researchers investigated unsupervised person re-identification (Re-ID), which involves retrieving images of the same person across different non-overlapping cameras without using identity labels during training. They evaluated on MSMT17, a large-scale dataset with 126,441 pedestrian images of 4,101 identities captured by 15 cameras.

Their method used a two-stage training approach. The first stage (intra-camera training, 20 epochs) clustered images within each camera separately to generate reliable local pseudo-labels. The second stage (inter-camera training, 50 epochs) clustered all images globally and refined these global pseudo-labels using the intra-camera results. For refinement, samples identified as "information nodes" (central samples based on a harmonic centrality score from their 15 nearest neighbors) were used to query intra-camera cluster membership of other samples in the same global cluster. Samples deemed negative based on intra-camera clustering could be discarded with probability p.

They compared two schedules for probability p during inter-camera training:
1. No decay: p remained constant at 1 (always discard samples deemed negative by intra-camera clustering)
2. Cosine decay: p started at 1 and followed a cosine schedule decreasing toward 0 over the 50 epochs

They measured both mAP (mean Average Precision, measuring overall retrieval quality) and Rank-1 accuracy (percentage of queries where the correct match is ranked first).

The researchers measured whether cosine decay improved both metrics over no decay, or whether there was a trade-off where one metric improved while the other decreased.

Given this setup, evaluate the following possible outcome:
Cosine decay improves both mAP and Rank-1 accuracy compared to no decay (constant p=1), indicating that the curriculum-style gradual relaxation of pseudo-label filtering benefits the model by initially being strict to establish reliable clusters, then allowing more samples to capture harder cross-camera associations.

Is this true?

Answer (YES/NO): YES